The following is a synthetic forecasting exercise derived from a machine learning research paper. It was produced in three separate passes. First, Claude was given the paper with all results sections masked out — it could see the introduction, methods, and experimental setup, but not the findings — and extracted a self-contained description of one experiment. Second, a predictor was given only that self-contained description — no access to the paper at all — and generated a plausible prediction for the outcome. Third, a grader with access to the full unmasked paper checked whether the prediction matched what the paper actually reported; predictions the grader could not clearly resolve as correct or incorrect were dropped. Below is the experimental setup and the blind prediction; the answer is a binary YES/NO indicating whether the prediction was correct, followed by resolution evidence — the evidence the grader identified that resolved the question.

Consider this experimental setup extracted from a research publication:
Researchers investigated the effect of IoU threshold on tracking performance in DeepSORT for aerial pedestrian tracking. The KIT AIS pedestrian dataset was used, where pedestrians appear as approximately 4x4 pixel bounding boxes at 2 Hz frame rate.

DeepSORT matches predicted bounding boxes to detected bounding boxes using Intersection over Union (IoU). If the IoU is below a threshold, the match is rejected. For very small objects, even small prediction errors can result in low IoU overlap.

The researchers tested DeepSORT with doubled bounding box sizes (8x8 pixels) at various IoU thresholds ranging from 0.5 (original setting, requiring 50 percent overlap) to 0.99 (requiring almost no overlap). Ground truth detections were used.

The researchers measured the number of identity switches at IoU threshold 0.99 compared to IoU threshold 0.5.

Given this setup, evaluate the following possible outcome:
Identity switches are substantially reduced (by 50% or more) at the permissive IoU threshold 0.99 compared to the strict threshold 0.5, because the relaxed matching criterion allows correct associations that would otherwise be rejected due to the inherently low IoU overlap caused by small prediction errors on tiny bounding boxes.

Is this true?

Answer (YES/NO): YES